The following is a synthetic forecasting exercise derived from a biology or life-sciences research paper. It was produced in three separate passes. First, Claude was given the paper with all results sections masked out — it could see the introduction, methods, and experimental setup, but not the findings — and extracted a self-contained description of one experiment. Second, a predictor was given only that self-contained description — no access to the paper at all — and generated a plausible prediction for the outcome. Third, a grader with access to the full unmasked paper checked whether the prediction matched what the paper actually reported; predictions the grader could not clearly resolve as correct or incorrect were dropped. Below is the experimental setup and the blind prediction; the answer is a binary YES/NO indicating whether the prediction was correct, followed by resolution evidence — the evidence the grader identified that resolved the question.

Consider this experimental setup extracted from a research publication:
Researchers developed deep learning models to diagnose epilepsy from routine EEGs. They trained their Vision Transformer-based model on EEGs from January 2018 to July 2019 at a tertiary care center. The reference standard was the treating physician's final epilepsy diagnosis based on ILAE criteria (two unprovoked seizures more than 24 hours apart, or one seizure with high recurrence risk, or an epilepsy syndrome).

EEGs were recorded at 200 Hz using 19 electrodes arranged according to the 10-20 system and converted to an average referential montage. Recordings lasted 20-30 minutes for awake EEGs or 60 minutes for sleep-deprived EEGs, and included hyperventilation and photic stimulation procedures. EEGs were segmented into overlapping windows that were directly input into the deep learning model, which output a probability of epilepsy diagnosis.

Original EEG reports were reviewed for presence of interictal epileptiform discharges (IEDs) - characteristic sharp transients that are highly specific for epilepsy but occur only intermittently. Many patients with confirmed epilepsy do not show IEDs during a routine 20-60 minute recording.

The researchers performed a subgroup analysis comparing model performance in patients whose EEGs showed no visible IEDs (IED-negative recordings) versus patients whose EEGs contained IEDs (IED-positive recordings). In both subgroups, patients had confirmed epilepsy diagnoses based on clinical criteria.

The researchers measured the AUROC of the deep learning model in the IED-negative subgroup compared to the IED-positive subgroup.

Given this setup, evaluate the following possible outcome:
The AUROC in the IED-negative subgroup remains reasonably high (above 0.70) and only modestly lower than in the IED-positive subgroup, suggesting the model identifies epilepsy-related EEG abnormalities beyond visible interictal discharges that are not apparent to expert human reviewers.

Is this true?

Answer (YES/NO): YES